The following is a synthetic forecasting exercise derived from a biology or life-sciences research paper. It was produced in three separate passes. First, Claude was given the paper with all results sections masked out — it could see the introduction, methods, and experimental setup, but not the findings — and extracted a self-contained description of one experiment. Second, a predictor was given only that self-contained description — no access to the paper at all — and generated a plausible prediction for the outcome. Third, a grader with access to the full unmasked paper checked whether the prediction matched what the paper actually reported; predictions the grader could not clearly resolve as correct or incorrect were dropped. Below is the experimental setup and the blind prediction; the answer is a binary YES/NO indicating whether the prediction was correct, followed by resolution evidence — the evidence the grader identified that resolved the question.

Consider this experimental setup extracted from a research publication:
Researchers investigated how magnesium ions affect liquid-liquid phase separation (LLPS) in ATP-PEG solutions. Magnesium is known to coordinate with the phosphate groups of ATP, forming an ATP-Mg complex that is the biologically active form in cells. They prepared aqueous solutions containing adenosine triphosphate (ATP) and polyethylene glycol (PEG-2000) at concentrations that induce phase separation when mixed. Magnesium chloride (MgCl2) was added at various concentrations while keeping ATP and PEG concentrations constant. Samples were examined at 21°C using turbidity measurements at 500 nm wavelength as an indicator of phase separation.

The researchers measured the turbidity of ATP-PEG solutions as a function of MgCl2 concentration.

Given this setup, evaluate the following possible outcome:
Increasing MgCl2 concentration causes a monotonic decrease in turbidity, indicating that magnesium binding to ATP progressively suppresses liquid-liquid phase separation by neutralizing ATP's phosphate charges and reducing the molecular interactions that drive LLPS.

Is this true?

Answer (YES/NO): NO